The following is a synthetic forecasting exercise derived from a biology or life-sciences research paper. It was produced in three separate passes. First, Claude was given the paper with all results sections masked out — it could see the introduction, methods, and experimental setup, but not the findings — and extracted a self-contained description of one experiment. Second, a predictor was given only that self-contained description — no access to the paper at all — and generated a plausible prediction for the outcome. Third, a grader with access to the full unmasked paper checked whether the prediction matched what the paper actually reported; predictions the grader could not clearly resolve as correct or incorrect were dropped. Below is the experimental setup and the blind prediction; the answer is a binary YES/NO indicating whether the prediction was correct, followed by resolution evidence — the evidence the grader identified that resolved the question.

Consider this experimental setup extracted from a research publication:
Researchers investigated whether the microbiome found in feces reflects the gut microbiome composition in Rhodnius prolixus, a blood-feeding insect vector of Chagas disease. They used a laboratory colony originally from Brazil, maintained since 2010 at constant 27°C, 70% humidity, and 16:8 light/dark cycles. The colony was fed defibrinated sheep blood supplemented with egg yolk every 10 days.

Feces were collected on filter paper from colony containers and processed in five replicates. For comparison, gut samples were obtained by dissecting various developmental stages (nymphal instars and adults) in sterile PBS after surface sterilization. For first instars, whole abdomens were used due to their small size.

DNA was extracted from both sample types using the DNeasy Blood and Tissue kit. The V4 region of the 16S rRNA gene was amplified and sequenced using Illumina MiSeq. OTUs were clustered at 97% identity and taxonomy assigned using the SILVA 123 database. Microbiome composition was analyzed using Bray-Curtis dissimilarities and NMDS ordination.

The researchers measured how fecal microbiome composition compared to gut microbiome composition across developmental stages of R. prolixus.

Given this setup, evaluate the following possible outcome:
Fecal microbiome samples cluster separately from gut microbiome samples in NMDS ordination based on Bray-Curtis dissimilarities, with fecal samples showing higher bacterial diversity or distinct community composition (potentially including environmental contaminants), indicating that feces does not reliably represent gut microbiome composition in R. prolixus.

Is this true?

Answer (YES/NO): YES